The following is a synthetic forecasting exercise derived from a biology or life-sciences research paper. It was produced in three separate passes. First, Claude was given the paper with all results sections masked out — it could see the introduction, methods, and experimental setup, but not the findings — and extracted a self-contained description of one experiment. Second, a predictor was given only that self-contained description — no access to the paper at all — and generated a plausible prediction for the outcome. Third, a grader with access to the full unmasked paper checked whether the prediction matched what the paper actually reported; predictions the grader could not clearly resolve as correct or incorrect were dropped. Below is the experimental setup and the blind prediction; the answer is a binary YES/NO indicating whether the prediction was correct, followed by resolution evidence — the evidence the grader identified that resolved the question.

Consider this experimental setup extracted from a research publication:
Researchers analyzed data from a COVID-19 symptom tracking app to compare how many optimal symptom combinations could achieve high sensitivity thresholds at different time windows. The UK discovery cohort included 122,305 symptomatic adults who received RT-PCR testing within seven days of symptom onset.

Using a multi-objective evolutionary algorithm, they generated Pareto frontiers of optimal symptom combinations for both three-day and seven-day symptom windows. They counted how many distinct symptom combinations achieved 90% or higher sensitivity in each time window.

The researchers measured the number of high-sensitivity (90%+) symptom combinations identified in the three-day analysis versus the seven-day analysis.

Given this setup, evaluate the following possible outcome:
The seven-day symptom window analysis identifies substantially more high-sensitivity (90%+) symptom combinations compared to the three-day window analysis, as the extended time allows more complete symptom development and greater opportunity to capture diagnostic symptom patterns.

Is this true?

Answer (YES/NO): YES